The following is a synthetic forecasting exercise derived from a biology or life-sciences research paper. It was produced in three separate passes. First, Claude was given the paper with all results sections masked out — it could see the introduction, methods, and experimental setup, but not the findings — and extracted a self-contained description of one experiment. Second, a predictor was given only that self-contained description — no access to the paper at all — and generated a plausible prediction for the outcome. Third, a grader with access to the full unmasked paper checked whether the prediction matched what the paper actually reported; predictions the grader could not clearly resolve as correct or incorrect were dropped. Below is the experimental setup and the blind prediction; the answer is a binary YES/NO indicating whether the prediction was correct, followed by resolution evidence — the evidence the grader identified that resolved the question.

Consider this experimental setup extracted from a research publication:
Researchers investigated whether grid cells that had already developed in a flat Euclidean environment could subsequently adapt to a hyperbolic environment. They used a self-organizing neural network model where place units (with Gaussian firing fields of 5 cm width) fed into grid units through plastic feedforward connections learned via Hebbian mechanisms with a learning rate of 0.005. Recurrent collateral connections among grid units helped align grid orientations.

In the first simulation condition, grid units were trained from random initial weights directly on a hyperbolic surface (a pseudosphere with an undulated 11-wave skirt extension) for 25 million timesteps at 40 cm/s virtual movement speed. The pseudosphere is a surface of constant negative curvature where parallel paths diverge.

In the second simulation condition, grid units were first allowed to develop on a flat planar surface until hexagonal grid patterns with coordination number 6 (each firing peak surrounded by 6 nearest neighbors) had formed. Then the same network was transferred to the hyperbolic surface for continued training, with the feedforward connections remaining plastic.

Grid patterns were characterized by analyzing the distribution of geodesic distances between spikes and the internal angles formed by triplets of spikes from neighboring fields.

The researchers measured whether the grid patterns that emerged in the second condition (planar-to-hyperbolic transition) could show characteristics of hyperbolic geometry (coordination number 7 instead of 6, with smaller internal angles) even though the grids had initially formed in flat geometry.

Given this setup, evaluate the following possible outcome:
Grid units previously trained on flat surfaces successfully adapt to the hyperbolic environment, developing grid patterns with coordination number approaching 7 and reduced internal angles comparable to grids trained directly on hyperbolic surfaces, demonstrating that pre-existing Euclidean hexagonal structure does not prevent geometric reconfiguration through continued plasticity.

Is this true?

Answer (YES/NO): YES